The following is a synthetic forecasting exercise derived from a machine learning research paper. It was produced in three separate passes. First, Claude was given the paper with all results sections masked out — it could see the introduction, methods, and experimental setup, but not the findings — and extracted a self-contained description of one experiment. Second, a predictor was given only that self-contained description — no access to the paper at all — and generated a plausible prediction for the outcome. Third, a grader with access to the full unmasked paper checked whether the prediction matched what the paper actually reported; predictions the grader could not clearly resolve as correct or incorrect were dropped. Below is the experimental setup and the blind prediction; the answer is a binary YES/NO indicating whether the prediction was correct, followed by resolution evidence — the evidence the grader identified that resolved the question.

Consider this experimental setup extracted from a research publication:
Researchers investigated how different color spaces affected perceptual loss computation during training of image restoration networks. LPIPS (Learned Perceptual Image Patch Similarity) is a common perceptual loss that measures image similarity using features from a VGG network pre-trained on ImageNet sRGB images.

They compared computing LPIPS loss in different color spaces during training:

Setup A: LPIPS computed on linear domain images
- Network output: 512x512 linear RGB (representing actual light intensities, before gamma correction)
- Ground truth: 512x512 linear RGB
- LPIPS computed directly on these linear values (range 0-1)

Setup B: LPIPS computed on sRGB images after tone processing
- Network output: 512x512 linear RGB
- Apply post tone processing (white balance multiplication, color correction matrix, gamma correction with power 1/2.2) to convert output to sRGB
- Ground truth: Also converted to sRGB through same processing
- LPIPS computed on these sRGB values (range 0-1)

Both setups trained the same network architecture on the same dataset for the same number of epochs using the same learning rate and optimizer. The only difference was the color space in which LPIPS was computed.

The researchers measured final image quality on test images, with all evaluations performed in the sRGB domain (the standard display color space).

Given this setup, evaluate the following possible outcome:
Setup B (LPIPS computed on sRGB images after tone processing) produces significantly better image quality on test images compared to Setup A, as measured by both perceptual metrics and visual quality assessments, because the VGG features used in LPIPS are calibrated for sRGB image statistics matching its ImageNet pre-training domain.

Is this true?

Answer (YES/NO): NO